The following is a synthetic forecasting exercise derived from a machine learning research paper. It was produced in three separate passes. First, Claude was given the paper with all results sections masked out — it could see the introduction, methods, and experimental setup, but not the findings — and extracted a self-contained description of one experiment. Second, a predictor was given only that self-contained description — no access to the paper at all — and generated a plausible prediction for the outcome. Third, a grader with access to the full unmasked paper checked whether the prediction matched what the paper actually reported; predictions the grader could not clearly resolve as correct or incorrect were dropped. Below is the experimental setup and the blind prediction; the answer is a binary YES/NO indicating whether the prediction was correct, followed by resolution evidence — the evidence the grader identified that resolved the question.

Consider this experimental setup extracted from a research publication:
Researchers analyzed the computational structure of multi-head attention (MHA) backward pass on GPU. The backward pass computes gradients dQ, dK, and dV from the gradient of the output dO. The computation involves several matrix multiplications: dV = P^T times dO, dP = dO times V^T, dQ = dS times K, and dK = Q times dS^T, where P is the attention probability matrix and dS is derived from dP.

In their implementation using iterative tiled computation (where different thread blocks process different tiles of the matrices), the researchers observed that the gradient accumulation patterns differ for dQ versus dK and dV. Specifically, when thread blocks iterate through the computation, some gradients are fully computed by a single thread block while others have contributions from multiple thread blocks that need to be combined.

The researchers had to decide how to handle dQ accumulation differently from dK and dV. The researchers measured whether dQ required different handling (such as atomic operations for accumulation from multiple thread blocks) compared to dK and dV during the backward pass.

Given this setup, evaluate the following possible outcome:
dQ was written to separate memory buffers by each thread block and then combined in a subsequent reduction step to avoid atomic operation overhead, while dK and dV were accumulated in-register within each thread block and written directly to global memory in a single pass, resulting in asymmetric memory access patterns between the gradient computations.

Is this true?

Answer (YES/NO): NO